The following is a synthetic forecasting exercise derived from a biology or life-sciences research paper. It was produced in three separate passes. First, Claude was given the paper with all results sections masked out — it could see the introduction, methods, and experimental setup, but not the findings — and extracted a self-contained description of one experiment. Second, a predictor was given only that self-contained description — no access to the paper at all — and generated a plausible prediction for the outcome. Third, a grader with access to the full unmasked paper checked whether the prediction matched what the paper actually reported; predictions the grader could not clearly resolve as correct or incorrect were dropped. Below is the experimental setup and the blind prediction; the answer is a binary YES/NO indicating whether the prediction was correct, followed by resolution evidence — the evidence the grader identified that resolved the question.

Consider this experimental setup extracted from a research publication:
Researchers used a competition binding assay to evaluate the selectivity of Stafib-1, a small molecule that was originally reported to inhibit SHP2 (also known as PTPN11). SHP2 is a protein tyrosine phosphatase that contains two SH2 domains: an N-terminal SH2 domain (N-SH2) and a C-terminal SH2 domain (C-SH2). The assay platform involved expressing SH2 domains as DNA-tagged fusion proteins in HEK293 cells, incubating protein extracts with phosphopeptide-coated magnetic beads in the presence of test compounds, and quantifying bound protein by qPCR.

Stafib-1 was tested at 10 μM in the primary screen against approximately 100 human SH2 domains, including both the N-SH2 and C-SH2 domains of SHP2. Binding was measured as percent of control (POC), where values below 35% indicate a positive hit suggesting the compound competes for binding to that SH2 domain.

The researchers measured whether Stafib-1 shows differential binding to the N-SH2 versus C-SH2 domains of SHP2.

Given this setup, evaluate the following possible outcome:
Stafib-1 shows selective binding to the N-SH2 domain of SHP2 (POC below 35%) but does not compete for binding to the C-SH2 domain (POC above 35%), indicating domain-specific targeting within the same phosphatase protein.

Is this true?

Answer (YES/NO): NO